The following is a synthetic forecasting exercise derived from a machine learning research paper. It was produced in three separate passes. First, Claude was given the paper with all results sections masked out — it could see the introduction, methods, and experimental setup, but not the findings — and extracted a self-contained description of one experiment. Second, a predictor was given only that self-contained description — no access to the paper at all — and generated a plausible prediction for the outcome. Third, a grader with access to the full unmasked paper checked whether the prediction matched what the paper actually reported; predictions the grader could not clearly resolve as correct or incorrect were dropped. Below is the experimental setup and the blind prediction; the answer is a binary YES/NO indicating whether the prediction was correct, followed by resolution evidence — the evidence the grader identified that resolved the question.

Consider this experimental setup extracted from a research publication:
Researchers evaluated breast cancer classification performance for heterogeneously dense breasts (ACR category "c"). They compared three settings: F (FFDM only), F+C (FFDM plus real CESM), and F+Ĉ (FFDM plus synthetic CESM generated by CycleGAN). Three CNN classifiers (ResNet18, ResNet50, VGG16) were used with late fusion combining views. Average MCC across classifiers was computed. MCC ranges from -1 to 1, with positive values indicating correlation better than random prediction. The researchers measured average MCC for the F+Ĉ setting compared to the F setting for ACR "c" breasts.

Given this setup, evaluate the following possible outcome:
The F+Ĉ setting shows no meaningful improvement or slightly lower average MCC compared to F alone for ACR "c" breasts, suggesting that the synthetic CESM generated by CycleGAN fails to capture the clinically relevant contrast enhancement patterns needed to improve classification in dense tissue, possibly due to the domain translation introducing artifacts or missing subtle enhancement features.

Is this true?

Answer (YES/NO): NO